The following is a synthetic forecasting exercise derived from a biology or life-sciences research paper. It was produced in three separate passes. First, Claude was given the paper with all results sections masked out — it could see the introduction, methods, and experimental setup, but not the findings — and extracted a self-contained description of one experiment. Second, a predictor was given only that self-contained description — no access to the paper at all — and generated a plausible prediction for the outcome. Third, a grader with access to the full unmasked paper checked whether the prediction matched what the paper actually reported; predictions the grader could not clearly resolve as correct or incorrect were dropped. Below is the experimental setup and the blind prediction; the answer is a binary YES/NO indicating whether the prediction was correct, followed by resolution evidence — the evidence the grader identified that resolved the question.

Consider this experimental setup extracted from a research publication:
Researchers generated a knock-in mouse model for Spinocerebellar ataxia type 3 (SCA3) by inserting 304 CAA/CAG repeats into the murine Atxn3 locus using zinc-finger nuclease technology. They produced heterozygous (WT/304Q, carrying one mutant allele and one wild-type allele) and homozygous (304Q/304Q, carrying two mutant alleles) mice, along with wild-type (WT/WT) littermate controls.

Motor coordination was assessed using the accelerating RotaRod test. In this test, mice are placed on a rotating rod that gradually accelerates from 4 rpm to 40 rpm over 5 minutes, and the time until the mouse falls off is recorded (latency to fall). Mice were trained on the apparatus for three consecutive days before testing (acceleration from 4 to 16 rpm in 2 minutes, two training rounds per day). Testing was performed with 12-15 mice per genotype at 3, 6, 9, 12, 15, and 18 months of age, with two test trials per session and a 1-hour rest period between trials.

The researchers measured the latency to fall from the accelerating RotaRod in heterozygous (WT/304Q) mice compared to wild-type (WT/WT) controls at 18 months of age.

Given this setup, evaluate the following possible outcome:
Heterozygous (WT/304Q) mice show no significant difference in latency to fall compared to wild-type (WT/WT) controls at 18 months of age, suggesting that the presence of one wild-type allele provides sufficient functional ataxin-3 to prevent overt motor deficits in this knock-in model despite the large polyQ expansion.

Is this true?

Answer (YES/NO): NO